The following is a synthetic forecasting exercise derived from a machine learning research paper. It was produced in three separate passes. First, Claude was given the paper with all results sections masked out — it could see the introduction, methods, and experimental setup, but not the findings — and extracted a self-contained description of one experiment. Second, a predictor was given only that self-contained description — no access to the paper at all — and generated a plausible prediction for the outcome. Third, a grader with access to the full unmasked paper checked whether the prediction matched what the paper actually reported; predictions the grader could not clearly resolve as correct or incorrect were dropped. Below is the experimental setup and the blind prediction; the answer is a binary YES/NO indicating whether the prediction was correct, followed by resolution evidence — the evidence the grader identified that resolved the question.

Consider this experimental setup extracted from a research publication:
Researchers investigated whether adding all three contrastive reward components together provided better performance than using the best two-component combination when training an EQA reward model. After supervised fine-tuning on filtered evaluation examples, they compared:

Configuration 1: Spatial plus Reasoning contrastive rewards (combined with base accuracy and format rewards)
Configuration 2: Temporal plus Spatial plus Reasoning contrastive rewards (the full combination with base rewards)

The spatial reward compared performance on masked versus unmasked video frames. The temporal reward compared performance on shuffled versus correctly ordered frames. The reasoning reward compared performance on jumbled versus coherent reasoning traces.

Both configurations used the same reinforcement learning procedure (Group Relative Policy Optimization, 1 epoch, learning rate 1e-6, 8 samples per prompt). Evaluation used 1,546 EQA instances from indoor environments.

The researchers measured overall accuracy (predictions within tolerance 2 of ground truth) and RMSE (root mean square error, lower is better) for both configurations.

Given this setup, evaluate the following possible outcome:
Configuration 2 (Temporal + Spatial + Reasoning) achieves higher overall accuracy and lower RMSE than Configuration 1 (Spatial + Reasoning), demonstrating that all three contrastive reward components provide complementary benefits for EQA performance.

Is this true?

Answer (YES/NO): NO